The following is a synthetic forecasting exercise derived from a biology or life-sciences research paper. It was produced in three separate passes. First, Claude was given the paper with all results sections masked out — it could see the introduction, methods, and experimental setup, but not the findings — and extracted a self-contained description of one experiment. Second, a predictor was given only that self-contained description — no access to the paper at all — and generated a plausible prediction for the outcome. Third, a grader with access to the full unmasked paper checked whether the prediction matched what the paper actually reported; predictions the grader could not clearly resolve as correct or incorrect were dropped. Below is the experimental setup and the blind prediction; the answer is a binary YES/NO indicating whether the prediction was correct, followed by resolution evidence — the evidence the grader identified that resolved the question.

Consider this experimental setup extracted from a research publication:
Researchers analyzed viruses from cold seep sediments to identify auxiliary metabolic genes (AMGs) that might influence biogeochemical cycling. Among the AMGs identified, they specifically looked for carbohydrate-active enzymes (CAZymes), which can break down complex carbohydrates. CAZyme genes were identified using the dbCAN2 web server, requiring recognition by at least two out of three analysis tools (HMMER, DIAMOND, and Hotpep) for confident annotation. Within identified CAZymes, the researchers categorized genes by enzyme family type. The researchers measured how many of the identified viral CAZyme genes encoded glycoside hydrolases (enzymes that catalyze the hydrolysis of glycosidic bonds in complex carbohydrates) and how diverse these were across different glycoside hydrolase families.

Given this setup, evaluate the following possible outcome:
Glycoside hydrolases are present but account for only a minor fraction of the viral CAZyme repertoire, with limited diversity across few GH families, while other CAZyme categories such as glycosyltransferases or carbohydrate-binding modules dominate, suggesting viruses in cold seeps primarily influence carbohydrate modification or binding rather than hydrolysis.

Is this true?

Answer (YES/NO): NO